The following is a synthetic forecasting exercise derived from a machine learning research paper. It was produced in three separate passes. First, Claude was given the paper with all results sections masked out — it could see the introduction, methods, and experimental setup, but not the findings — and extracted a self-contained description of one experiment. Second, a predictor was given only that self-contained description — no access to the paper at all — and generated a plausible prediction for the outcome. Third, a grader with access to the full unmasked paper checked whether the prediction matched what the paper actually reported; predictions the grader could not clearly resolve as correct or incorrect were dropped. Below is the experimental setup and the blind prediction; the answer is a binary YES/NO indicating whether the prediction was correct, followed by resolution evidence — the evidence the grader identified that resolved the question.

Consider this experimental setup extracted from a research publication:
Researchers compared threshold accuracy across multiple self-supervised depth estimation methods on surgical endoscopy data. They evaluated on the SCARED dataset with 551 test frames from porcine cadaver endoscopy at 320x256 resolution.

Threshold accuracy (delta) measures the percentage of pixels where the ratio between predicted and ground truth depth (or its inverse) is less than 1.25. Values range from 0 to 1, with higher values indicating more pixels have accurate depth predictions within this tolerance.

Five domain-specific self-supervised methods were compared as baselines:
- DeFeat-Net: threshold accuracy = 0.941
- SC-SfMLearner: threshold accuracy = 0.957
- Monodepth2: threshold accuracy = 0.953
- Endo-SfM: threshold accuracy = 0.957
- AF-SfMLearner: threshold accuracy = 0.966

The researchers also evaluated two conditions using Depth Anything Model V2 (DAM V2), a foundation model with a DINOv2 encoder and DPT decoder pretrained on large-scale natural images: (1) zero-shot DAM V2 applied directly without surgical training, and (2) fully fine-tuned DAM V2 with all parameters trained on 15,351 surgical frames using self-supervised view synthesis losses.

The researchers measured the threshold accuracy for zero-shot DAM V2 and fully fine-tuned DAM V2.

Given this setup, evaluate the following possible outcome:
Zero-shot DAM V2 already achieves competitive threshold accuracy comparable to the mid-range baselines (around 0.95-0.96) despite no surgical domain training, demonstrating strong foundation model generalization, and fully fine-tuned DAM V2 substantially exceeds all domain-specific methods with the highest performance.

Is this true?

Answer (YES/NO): NO